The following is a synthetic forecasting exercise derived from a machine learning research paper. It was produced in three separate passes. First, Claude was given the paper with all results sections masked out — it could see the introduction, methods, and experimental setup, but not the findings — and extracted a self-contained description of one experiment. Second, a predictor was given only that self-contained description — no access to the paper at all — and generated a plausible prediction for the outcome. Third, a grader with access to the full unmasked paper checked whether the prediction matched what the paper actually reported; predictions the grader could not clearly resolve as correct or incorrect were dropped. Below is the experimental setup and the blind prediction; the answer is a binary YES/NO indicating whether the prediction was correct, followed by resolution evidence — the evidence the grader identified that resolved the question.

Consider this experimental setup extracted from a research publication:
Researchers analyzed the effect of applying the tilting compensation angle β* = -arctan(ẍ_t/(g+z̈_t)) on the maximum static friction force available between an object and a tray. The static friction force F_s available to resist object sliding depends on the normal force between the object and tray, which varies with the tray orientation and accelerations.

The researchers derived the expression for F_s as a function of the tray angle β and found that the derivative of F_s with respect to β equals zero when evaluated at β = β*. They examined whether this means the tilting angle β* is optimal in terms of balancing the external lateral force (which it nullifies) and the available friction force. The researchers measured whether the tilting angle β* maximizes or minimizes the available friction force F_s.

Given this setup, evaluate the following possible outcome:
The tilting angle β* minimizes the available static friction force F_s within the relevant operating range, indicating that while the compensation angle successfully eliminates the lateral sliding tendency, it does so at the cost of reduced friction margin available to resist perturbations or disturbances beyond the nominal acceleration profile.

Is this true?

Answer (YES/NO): NO